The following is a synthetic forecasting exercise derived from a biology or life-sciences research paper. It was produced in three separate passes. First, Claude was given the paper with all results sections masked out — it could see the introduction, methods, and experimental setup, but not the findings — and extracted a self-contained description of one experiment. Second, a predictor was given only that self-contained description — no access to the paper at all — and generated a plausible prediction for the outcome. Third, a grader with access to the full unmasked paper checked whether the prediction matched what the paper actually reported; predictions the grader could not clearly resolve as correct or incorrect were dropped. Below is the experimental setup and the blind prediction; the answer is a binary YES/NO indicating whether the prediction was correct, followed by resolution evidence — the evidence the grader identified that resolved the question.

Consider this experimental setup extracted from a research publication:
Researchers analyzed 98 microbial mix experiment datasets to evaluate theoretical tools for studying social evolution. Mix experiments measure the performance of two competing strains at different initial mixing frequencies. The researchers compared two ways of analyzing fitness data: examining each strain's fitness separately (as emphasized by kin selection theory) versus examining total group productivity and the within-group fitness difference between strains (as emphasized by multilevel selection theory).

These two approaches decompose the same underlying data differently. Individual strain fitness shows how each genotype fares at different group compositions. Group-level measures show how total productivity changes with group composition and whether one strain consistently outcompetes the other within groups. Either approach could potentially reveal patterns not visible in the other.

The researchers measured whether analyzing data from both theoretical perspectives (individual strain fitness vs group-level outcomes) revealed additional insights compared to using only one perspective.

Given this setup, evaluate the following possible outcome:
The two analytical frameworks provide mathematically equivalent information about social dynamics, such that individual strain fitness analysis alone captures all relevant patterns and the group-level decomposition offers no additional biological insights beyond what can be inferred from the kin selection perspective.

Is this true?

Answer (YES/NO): NO